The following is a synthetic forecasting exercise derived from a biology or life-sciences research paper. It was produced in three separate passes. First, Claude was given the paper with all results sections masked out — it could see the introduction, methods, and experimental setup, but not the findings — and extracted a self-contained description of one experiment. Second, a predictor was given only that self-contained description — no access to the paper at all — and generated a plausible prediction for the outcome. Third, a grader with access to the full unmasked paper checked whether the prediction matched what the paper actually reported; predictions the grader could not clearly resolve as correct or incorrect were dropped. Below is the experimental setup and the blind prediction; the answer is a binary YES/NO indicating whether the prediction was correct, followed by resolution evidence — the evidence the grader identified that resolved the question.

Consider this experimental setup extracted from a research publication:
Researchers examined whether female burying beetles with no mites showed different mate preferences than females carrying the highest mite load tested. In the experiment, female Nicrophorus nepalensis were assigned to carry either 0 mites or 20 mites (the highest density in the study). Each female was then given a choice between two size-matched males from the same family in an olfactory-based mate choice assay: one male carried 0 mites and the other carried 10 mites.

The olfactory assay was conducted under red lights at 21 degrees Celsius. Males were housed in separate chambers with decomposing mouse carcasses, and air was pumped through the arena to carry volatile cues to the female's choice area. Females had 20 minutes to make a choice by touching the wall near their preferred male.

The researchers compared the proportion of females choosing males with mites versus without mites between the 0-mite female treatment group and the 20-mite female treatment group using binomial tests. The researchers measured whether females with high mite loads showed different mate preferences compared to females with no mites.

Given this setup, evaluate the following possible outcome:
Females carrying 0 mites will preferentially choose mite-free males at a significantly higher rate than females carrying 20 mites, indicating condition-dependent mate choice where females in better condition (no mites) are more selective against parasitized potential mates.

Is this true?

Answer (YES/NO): NO